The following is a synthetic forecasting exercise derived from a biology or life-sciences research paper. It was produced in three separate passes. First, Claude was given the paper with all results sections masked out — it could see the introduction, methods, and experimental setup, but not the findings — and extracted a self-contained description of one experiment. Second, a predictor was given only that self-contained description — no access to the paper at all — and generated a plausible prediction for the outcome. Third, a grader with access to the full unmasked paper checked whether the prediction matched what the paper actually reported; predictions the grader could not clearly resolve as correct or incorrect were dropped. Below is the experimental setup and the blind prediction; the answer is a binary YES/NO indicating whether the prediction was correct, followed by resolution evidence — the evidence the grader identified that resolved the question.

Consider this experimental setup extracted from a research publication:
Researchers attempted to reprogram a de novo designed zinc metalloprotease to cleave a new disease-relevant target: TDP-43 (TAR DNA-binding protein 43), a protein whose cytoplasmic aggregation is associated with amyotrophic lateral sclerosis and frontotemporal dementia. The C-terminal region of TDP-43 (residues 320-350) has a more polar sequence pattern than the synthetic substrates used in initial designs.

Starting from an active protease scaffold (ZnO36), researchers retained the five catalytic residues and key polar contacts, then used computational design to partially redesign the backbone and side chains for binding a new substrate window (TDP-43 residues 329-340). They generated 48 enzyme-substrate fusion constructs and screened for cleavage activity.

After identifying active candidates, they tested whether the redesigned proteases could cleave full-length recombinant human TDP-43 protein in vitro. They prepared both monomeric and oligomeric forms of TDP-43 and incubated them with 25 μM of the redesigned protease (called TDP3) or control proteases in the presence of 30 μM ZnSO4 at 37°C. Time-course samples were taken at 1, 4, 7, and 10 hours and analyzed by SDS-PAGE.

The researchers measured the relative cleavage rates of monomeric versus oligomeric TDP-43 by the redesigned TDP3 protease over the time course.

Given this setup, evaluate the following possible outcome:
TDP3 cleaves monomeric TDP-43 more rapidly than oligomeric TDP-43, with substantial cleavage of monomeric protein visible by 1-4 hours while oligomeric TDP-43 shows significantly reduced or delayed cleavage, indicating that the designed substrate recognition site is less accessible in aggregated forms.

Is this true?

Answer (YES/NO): NO